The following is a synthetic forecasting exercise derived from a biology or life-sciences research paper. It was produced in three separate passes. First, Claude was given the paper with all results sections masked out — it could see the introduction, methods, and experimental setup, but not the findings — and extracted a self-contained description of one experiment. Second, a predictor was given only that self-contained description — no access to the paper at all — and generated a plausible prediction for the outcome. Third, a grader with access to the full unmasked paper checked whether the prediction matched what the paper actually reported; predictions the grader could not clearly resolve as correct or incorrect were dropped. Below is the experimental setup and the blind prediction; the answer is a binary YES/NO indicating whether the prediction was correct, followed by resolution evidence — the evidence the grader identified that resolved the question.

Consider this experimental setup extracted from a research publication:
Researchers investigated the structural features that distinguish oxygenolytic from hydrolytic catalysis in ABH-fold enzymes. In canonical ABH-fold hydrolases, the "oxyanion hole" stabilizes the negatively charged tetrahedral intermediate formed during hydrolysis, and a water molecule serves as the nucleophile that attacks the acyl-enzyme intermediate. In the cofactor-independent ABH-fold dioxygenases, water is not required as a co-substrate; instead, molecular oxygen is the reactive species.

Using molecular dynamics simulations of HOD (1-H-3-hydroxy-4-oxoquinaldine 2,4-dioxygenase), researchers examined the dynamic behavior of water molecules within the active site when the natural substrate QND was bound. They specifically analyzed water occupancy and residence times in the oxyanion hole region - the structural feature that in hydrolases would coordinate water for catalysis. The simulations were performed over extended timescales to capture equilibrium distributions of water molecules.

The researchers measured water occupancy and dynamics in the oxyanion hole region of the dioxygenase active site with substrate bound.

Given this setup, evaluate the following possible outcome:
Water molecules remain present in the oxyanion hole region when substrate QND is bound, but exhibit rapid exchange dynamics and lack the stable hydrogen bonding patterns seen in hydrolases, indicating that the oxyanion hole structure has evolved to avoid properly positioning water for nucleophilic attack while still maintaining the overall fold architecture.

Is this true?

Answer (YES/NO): NO